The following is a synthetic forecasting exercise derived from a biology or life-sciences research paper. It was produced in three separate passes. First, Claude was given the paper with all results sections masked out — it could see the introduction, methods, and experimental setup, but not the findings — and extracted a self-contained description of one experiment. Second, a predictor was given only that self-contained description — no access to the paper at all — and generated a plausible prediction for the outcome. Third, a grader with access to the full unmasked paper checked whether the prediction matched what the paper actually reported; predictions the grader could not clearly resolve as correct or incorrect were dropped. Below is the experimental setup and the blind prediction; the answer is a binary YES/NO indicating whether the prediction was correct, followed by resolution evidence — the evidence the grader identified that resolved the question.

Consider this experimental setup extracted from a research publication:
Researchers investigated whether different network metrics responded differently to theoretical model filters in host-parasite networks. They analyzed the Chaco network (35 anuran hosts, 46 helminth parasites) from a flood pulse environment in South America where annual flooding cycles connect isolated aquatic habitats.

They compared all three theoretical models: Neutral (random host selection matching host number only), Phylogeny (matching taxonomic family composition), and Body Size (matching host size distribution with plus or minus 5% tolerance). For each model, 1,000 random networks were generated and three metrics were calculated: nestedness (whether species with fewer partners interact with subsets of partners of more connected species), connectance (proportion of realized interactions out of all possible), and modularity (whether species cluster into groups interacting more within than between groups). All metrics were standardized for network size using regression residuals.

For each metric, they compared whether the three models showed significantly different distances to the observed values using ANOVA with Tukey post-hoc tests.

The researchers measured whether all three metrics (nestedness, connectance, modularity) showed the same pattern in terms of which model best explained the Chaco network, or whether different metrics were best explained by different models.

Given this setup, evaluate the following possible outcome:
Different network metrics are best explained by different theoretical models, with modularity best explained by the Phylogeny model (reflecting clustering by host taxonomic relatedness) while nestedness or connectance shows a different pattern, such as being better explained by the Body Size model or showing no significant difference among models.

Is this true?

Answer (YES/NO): YES